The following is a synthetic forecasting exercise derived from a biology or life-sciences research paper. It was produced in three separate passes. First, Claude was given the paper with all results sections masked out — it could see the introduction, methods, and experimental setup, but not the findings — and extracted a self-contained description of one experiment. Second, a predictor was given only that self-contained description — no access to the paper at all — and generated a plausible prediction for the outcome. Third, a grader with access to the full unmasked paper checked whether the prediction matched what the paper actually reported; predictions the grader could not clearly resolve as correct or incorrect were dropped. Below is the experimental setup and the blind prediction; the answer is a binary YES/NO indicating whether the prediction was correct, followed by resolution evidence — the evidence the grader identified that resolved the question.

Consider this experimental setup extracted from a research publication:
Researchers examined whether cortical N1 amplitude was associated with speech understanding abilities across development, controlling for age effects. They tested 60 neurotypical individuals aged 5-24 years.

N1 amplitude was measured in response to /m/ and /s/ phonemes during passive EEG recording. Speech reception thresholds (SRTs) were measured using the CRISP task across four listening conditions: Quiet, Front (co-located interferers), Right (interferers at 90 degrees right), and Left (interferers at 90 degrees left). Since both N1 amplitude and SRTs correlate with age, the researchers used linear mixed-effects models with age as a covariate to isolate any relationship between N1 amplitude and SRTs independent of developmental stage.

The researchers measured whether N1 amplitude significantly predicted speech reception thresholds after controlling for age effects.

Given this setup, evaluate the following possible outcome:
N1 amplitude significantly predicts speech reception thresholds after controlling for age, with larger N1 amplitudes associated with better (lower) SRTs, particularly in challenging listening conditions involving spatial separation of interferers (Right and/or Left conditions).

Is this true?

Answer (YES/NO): NO